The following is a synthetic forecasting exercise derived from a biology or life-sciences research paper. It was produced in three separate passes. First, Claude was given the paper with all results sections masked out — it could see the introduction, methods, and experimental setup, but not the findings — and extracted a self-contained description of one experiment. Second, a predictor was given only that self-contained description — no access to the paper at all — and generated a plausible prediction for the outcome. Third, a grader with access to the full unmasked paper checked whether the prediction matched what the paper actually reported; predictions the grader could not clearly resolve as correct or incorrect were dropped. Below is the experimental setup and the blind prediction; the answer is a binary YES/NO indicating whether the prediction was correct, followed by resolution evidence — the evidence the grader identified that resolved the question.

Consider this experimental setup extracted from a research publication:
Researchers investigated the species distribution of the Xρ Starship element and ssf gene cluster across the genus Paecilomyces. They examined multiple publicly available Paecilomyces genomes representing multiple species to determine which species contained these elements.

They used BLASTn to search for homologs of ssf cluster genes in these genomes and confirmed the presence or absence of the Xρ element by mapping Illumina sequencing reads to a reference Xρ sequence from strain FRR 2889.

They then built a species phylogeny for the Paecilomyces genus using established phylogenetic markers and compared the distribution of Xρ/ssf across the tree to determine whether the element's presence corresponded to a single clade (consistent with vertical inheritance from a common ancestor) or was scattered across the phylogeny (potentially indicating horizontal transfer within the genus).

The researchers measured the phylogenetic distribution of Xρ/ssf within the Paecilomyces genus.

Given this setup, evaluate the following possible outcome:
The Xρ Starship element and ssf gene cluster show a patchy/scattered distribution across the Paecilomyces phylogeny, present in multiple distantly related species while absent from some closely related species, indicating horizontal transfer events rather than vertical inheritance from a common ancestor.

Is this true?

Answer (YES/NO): YES